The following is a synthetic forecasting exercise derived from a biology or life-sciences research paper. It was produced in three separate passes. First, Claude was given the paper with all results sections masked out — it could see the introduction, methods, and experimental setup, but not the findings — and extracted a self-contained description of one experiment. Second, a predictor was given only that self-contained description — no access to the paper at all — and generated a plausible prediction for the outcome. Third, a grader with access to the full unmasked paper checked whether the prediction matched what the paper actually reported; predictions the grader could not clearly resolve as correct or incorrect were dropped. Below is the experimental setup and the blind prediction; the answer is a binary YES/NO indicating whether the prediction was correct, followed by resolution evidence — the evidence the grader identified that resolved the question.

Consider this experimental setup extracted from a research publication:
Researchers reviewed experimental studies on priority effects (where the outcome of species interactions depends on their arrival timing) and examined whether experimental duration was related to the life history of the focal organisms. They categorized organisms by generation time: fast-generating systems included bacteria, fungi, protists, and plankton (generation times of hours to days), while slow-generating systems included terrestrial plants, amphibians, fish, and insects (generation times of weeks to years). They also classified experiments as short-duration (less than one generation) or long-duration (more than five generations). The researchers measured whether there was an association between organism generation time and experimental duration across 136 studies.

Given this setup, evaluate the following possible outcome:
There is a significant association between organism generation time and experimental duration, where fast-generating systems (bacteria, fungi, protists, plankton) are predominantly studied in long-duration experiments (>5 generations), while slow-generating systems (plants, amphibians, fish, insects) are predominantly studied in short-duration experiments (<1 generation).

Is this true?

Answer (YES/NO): YES